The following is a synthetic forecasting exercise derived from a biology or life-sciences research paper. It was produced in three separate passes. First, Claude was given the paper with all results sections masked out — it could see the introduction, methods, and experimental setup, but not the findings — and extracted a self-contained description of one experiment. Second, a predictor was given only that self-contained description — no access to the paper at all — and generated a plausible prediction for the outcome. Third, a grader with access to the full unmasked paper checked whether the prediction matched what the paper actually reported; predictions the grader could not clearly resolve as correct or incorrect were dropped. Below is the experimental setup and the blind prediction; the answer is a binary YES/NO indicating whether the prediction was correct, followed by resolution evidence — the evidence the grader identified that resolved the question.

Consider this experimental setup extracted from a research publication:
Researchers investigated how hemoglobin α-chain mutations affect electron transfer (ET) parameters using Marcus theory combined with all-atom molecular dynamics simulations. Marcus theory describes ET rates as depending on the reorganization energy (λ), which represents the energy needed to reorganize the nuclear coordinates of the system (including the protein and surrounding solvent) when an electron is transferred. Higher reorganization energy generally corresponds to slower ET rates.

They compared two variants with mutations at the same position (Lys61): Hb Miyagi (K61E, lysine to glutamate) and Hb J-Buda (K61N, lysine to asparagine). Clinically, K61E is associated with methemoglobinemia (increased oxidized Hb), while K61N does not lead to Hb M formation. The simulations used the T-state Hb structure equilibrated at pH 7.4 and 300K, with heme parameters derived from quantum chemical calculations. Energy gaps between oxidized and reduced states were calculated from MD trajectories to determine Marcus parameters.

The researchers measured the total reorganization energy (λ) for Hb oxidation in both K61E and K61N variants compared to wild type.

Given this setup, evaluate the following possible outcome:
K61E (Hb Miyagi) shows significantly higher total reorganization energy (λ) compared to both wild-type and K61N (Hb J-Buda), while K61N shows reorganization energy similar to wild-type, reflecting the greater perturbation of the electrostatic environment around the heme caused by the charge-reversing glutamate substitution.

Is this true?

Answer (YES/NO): YES